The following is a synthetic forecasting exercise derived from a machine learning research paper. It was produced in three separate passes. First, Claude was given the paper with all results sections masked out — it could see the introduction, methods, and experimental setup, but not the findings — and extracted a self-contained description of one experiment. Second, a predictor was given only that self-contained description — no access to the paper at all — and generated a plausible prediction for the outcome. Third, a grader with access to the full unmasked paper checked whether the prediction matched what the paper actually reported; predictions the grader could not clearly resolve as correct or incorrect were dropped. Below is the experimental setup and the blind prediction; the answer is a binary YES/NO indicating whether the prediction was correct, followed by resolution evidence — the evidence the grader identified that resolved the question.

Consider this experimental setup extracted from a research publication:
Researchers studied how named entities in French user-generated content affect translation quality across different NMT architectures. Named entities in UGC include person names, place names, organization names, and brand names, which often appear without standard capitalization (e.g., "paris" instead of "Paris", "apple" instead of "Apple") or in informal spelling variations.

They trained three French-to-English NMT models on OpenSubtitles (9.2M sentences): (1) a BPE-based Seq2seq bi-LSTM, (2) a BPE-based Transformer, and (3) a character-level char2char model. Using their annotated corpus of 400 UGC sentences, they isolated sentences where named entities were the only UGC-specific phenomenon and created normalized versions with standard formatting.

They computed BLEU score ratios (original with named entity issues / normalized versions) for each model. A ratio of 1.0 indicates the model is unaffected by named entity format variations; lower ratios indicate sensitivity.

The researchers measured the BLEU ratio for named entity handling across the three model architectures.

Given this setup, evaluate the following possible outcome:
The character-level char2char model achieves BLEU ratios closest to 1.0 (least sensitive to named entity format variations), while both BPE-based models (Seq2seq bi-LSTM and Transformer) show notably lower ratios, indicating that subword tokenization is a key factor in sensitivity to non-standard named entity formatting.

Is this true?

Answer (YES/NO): NO